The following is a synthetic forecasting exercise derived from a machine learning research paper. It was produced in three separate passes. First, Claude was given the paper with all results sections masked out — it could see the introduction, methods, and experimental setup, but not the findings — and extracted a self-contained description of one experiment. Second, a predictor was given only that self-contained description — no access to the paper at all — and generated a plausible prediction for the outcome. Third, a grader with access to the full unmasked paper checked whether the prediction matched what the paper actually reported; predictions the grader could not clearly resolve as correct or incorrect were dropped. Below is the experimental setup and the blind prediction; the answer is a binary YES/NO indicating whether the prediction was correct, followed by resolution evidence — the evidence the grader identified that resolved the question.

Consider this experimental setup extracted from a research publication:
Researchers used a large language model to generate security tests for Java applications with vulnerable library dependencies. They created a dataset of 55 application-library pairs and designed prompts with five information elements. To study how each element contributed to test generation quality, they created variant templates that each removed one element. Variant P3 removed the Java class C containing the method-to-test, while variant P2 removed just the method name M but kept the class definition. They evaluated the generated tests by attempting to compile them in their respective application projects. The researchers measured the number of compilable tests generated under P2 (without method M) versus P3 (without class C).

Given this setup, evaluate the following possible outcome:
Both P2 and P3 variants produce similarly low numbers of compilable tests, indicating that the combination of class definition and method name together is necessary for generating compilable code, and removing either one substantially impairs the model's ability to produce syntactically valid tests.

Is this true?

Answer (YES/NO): NO